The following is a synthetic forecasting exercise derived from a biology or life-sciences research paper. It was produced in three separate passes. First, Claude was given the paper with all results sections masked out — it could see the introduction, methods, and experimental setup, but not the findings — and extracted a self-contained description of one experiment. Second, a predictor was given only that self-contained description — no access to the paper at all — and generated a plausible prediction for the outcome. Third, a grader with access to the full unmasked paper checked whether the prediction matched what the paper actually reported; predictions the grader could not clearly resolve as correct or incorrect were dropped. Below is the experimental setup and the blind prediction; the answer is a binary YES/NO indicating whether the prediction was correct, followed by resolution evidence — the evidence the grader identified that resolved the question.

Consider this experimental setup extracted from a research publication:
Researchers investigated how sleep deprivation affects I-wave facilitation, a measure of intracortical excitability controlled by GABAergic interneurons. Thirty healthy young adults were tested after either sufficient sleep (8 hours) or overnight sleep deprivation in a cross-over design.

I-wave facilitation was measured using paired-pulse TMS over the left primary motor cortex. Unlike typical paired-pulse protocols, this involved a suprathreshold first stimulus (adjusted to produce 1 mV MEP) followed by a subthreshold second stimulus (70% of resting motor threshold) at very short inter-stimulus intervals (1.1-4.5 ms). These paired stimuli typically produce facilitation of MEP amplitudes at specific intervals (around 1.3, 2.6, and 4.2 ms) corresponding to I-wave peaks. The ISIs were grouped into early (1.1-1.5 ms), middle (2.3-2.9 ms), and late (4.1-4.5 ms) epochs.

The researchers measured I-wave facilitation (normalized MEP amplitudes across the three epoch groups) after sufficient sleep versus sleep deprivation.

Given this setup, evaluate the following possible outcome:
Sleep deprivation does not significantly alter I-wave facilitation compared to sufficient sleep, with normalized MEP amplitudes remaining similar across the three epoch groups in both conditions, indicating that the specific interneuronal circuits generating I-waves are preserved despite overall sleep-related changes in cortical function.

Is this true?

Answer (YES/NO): NO